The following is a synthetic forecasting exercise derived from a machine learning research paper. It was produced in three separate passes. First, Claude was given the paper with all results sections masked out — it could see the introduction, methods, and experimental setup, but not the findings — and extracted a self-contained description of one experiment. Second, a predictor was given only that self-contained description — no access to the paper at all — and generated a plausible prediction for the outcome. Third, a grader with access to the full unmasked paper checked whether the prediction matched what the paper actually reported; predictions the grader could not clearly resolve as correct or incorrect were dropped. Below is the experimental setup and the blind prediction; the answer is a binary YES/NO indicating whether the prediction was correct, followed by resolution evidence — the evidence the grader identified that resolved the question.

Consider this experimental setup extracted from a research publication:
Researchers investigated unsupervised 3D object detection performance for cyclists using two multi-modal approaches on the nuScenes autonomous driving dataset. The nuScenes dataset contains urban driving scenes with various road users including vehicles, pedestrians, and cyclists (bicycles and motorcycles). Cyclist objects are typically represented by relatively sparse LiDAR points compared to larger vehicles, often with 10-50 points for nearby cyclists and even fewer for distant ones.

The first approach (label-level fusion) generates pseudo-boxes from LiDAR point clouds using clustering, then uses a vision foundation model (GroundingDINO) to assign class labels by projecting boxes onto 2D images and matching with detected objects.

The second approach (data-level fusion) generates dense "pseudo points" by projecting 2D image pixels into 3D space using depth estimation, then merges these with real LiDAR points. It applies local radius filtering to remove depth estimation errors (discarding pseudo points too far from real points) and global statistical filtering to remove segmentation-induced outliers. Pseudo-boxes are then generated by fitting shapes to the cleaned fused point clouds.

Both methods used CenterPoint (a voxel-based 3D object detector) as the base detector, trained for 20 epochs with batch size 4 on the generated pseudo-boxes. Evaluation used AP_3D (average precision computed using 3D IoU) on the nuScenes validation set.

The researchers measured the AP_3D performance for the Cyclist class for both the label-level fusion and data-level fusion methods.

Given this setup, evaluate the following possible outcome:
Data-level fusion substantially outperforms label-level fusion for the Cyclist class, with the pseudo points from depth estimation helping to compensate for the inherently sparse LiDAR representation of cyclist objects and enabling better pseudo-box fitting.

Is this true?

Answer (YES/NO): YES